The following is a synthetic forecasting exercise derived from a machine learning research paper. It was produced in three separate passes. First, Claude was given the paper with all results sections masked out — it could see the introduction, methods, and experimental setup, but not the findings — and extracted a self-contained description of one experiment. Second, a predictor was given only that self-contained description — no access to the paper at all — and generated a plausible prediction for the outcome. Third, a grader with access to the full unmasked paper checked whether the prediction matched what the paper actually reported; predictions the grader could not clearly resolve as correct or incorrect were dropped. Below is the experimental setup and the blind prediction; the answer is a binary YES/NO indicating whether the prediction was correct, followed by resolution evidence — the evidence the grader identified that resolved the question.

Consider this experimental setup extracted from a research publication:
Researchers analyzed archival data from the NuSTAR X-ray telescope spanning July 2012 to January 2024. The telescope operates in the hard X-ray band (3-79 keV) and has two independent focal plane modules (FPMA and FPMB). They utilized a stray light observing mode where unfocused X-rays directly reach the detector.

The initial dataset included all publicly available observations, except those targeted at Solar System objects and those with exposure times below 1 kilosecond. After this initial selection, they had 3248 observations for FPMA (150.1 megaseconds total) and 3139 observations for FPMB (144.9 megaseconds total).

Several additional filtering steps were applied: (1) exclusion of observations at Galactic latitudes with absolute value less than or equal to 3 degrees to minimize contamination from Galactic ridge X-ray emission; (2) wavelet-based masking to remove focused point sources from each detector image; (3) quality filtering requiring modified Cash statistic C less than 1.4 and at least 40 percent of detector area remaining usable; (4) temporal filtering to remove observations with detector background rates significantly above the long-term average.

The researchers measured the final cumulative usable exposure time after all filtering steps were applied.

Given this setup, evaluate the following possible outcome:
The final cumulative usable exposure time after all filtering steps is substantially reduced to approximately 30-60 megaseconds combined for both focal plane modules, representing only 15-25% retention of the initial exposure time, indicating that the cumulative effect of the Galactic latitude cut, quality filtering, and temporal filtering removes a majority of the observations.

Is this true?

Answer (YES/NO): NO